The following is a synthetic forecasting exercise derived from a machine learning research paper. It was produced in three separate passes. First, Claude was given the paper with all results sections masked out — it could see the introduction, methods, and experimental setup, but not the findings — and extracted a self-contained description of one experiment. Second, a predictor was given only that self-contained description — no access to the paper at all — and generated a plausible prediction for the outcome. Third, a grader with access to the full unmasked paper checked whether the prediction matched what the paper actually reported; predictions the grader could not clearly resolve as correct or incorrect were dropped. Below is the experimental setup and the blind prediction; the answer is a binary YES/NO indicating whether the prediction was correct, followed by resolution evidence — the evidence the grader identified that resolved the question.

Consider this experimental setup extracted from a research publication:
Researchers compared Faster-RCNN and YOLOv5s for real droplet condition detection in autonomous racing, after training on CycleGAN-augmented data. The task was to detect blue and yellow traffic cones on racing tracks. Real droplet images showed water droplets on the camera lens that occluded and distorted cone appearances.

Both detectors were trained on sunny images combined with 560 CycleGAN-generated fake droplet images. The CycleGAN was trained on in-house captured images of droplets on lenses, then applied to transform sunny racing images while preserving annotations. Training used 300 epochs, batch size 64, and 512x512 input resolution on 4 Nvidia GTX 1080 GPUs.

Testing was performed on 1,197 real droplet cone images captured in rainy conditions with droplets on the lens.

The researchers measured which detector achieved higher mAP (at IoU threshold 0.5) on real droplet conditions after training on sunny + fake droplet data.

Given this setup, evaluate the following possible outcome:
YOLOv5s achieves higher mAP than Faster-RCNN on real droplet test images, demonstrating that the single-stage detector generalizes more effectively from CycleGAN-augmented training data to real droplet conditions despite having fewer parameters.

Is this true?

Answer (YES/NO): NO